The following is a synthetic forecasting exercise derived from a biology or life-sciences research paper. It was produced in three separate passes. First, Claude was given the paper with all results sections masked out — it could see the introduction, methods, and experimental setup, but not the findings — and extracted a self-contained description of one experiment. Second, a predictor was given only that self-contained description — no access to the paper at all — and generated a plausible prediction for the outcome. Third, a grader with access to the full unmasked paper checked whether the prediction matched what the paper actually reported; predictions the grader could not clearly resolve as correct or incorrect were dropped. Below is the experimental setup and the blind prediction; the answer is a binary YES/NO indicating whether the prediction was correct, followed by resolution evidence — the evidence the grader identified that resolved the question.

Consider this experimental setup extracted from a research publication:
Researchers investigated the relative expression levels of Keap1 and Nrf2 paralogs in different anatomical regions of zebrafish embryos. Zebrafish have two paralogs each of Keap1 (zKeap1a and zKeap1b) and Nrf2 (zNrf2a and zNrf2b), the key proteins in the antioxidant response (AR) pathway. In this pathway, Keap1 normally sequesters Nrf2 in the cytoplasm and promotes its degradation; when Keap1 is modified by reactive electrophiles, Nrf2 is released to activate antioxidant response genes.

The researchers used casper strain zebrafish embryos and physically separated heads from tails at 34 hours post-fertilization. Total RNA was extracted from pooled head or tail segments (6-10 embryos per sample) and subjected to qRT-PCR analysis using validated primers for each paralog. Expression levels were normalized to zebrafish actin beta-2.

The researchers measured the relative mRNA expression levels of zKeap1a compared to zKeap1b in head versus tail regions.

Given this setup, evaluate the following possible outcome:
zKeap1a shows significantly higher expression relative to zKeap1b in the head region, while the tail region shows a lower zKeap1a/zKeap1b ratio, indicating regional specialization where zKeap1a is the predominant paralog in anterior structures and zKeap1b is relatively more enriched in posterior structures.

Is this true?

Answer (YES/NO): NO